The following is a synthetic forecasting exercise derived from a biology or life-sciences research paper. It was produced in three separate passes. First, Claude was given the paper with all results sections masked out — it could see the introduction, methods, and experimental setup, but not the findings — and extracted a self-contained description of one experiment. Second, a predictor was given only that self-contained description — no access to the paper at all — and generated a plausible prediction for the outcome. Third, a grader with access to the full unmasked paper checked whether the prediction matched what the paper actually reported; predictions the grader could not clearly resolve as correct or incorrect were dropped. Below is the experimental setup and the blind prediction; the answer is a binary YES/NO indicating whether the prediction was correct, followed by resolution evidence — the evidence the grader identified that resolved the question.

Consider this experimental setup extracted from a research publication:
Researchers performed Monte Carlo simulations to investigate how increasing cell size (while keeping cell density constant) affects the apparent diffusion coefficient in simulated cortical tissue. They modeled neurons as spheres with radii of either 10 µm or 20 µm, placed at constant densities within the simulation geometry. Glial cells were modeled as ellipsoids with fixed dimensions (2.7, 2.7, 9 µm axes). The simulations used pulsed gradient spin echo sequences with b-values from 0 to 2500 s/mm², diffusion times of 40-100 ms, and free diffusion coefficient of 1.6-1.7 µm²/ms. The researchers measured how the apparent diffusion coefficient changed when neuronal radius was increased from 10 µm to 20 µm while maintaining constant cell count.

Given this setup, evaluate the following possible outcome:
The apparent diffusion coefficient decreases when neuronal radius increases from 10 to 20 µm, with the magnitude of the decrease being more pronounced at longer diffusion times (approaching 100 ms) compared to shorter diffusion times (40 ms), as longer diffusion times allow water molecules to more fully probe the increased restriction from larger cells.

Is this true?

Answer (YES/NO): NO